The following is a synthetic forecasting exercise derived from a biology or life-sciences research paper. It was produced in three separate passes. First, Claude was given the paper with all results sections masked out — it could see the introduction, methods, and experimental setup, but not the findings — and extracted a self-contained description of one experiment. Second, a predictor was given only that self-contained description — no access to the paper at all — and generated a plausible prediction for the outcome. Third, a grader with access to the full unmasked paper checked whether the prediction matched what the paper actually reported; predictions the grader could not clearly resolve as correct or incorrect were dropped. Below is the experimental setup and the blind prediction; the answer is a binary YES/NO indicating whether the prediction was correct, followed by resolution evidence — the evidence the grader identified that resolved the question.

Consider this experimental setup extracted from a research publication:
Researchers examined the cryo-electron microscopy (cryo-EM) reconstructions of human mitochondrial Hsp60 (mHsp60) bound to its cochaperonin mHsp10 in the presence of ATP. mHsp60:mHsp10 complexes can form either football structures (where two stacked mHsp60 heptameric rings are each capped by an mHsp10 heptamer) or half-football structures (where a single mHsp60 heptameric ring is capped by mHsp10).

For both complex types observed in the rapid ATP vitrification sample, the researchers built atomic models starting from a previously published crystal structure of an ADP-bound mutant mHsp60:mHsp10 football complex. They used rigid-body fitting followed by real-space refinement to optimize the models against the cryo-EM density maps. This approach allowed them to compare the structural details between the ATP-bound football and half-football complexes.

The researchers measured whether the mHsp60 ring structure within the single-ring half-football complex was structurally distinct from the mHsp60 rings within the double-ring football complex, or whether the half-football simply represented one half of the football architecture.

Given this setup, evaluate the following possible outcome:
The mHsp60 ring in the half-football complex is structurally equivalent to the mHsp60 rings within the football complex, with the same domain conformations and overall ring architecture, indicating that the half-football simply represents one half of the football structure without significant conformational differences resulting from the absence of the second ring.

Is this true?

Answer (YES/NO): YES